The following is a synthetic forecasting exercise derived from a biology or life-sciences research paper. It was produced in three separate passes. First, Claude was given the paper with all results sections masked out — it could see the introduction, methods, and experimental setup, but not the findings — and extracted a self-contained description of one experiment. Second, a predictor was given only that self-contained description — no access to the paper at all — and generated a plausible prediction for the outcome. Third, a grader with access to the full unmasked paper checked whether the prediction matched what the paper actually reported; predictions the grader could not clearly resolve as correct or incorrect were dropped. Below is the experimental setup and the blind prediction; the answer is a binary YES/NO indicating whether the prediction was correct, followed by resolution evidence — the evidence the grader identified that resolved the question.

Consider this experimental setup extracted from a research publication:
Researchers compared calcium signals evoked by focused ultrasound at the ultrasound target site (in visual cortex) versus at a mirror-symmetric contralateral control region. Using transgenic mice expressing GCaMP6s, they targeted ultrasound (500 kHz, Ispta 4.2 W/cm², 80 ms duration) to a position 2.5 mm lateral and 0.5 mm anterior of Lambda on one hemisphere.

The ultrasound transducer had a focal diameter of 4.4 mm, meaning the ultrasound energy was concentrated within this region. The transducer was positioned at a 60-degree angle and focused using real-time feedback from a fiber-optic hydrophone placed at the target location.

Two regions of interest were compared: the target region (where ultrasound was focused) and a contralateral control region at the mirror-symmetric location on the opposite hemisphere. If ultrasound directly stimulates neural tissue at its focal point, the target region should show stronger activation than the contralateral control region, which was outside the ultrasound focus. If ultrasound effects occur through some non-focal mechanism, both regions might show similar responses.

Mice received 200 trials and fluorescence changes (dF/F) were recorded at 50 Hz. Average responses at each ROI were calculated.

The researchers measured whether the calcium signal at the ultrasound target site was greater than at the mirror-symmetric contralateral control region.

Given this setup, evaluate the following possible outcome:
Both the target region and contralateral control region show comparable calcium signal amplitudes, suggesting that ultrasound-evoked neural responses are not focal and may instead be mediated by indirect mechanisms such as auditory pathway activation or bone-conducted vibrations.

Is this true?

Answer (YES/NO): YES